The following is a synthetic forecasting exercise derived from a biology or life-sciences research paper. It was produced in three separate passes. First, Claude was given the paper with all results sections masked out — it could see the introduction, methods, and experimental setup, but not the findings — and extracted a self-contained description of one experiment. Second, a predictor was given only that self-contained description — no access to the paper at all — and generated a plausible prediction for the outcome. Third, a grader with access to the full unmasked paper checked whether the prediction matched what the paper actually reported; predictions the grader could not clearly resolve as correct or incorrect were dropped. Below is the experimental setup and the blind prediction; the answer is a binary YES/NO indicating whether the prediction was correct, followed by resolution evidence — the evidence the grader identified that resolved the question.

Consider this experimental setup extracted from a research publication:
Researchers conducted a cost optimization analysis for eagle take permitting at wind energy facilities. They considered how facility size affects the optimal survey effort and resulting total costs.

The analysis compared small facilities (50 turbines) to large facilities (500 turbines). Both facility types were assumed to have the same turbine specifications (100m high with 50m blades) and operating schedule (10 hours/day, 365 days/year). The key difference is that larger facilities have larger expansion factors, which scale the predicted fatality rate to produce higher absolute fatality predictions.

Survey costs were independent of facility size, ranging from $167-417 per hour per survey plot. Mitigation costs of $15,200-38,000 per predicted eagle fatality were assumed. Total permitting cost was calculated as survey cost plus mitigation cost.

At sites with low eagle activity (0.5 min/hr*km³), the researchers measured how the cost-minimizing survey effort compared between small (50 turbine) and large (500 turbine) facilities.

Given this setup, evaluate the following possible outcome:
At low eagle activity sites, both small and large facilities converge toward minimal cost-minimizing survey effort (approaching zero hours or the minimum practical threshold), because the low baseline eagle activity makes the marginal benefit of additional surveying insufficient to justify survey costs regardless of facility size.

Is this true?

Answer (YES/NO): NO